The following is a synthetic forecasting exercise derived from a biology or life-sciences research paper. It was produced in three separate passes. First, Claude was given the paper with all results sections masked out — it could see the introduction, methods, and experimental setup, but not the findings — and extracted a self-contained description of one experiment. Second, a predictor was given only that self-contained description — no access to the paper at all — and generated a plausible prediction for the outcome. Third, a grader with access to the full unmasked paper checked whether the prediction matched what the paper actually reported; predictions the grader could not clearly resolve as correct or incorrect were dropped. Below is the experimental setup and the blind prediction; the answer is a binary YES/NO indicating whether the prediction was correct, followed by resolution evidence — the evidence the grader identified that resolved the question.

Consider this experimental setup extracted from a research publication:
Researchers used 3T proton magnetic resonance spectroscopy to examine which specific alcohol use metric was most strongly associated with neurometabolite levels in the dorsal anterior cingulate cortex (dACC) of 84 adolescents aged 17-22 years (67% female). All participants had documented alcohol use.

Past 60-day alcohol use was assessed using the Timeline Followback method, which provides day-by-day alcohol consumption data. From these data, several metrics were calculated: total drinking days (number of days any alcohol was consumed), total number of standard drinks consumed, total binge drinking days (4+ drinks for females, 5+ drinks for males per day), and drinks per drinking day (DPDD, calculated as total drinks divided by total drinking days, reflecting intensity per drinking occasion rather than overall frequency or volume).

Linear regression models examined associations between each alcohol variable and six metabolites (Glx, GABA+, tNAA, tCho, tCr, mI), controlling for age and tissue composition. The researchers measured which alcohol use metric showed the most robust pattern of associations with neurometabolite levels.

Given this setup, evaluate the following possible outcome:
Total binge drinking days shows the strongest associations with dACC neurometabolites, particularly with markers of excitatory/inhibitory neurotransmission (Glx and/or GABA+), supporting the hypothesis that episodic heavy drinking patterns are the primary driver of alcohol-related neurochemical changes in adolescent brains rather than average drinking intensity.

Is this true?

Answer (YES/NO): NO